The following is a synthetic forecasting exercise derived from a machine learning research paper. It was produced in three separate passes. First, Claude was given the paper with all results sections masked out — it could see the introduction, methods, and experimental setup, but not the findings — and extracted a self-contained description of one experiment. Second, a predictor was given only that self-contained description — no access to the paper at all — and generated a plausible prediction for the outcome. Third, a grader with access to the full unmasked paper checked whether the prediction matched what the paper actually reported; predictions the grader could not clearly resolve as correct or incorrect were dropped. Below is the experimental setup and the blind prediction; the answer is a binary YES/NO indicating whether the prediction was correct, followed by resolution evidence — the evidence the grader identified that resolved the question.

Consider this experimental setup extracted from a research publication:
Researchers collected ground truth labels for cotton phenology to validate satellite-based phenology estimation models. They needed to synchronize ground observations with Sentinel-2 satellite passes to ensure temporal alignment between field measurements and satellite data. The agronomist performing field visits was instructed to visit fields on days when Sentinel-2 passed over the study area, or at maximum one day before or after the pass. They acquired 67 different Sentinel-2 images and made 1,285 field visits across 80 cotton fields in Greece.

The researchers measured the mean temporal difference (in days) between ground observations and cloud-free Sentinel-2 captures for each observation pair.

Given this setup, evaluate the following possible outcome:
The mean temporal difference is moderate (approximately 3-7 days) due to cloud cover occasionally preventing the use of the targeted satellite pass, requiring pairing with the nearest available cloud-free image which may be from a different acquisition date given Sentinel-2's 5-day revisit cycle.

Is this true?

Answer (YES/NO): NO